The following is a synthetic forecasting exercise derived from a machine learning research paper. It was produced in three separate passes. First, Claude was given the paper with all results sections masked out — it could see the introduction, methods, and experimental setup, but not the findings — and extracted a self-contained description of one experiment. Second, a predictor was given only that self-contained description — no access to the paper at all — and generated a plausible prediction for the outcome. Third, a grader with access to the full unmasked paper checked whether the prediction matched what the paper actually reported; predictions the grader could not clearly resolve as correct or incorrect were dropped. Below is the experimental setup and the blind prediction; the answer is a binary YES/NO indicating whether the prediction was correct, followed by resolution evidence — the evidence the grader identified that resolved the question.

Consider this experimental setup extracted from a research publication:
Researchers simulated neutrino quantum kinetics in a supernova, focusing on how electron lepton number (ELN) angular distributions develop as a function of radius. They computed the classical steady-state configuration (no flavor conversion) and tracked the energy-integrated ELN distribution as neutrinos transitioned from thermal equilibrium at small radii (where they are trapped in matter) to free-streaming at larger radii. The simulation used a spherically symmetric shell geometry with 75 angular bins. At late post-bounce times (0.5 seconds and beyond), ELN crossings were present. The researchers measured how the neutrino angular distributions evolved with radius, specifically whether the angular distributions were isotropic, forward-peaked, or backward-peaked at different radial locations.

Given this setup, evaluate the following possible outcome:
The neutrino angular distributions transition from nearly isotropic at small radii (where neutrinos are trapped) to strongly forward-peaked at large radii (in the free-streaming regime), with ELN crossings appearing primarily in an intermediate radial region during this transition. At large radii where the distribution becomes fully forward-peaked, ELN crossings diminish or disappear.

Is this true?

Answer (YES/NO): NO